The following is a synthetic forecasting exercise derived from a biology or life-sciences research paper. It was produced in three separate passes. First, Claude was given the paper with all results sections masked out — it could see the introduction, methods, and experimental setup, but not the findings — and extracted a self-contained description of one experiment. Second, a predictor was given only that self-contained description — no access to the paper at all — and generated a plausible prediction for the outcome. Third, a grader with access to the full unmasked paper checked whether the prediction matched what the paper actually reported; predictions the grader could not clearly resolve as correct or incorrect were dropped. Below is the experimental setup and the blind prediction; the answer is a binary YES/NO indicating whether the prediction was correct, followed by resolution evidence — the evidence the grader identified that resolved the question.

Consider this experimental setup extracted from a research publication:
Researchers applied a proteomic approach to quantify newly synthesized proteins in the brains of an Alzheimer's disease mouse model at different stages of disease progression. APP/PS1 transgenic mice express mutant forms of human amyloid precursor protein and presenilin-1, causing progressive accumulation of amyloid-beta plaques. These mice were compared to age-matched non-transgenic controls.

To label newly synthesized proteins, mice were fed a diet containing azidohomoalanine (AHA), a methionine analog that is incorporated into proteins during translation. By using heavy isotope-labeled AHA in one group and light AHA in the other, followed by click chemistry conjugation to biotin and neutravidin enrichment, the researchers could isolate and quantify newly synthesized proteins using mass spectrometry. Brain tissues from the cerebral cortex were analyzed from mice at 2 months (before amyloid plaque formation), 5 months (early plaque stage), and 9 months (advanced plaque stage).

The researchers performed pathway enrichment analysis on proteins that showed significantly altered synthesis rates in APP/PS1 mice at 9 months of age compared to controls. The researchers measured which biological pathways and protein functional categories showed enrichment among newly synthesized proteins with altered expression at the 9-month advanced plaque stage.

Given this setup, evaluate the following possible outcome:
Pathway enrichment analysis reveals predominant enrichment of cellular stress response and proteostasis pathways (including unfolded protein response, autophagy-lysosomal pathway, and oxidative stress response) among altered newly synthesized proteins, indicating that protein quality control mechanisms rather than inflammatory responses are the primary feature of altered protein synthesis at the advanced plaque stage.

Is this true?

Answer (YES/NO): NO